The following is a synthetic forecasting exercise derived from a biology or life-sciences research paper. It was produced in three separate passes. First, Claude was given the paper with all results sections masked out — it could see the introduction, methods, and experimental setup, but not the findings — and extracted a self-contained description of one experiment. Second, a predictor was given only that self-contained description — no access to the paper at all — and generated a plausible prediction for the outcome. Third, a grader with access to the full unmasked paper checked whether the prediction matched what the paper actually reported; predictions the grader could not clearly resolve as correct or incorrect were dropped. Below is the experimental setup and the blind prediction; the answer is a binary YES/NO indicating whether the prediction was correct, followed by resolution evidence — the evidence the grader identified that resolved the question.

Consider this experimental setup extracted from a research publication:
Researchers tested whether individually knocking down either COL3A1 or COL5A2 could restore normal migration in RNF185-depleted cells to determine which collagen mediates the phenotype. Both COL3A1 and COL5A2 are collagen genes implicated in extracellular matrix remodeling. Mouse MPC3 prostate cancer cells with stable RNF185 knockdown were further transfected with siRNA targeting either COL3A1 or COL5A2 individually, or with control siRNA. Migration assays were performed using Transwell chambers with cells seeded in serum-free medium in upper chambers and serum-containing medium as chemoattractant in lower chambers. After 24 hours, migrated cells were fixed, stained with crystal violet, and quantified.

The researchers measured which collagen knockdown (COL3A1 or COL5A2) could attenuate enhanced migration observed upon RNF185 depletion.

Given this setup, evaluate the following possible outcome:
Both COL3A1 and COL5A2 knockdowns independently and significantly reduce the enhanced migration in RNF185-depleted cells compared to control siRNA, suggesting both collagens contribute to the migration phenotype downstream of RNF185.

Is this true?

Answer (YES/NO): NO